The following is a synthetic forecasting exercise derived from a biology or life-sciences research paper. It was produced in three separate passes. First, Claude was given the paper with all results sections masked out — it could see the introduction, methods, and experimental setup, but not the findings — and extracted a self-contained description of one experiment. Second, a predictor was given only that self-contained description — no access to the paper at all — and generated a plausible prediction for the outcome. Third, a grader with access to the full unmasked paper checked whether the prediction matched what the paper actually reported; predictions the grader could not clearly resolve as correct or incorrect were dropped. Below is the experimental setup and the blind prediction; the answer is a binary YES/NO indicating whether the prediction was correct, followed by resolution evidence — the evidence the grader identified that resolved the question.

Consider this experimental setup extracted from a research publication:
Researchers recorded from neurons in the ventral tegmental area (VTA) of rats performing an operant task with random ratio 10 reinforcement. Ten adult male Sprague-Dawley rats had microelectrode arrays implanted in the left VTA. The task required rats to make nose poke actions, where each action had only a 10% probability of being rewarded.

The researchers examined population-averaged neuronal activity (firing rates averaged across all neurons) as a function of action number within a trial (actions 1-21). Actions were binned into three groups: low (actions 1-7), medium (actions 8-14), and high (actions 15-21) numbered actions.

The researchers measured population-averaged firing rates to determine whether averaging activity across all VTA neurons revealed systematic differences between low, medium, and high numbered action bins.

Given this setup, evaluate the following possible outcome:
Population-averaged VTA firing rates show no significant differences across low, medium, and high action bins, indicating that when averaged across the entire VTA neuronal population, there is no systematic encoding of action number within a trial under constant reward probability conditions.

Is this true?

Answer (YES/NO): YES